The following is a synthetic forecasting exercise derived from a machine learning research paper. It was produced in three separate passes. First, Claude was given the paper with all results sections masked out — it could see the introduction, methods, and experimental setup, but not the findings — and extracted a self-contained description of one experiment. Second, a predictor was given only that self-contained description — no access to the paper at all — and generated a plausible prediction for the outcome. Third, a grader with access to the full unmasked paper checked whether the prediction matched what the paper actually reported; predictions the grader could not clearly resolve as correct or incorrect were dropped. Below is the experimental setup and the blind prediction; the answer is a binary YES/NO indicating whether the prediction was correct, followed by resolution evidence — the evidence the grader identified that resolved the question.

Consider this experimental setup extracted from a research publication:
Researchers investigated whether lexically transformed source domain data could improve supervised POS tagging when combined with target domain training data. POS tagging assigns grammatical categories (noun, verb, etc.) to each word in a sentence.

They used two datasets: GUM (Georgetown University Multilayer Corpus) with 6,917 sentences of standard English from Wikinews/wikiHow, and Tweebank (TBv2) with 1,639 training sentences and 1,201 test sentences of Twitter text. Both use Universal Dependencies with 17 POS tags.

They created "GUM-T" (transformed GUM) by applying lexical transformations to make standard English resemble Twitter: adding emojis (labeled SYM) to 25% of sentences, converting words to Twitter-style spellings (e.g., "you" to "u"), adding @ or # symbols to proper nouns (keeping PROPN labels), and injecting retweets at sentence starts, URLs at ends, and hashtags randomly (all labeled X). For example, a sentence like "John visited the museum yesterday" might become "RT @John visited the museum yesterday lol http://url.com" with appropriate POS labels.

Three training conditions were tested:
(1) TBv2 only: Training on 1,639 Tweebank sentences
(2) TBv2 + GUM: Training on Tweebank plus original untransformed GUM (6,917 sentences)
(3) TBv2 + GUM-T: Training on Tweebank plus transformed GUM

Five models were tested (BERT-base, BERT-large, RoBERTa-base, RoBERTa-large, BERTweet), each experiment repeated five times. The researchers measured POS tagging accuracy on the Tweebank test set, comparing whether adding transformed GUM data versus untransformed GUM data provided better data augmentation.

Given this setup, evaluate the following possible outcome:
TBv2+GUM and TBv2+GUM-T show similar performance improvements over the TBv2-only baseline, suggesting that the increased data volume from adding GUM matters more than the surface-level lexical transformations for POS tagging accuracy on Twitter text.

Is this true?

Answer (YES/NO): NO